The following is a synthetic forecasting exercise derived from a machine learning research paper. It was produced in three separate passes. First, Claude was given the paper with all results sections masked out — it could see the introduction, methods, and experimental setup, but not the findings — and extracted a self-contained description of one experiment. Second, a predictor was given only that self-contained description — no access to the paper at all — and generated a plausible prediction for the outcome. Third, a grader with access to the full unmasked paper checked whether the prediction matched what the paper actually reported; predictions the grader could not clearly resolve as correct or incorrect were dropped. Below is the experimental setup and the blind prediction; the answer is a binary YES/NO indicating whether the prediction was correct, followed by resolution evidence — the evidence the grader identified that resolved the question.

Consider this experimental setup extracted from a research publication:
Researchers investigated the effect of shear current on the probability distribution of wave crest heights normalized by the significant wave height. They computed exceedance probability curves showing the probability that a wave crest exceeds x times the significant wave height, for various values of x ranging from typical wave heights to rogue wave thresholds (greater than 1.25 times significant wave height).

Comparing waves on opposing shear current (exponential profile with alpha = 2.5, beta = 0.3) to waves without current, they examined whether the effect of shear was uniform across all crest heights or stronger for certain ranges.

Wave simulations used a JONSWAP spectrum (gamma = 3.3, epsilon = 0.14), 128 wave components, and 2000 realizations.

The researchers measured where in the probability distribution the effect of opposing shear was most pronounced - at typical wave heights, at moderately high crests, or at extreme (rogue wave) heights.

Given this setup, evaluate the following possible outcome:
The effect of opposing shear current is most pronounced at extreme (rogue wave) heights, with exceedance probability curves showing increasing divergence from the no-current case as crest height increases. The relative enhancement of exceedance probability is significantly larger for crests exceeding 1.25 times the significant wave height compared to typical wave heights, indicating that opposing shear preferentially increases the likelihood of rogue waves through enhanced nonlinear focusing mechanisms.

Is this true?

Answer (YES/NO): YES